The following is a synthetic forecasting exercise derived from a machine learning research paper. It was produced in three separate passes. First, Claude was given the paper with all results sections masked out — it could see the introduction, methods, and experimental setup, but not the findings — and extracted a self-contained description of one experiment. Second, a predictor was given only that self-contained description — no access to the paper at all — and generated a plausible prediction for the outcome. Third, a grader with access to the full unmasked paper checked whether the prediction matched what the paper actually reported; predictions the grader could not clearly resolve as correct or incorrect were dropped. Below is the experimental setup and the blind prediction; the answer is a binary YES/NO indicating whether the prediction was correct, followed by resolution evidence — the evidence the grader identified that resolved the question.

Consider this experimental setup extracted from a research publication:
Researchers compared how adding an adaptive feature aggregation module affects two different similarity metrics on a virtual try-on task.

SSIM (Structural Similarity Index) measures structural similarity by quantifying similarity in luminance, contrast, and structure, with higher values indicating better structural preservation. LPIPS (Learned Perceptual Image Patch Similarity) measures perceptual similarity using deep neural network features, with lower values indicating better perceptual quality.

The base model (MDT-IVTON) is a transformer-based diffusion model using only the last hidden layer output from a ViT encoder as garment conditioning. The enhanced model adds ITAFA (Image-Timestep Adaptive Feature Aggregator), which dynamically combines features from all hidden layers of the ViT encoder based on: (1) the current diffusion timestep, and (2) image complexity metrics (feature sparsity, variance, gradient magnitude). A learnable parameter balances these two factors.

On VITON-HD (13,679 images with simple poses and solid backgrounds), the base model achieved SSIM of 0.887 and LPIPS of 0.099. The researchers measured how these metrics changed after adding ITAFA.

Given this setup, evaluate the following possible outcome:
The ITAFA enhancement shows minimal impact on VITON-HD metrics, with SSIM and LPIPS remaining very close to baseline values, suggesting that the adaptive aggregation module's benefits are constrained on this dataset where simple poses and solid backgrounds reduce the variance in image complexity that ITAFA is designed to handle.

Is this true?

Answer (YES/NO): NO